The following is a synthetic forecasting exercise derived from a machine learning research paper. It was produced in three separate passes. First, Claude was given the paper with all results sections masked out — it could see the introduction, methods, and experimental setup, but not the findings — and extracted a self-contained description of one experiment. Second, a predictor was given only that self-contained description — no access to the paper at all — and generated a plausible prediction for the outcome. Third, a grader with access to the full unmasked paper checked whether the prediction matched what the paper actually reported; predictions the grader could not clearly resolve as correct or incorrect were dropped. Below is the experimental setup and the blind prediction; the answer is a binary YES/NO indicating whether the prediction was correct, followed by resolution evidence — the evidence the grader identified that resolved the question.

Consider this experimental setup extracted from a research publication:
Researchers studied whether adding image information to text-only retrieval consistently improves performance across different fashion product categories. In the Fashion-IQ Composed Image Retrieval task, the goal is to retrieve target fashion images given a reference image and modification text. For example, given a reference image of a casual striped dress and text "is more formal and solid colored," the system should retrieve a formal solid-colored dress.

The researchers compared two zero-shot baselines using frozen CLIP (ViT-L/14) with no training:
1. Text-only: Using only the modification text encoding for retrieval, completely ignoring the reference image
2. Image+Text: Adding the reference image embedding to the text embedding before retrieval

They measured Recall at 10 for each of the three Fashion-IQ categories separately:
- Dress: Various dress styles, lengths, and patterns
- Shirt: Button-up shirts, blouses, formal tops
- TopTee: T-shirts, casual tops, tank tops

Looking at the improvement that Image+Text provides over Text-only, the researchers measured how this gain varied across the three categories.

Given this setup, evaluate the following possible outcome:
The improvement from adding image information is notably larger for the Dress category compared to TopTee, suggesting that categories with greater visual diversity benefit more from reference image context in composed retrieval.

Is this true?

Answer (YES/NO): NO